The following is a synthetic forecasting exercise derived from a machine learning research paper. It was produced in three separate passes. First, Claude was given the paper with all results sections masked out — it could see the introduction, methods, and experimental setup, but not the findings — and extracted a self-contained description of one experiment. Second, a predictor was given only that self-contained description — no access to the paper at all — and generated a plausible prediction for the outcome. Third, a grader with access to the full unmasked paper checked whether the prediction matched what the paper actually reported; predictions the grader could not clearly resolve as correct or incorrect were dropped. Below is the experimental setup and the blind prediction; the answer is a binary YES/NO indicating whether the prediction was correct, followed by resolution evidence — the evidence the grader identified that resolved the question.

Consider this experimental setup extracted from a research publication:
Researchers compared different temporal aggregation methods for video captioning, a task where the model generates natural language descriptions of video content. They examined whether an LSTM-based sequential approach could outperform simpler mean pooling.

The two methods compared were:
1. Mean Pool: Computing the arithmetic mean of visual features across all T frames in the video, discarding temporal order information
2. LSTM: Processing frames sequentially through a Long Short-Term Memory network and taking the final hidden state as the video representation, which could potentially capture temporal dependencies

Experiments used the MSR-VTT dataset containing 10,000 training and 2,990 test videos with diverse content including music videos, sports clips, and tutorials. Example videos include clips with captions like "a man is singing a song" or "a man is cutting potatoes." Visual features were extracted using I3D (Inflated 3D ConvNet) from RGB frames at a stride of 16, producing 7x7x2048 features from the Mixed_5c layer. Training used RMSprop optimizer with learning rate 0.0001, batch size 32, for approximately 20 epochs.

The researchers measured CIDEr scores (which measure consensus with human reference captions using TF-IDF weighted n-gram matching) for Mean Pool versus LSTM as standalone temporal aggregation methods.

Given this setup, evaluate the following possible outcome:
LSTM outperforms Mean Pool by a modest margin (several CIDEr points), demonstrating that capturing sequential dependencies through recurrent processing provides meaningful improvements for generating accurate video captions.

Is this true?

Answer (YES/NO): NO